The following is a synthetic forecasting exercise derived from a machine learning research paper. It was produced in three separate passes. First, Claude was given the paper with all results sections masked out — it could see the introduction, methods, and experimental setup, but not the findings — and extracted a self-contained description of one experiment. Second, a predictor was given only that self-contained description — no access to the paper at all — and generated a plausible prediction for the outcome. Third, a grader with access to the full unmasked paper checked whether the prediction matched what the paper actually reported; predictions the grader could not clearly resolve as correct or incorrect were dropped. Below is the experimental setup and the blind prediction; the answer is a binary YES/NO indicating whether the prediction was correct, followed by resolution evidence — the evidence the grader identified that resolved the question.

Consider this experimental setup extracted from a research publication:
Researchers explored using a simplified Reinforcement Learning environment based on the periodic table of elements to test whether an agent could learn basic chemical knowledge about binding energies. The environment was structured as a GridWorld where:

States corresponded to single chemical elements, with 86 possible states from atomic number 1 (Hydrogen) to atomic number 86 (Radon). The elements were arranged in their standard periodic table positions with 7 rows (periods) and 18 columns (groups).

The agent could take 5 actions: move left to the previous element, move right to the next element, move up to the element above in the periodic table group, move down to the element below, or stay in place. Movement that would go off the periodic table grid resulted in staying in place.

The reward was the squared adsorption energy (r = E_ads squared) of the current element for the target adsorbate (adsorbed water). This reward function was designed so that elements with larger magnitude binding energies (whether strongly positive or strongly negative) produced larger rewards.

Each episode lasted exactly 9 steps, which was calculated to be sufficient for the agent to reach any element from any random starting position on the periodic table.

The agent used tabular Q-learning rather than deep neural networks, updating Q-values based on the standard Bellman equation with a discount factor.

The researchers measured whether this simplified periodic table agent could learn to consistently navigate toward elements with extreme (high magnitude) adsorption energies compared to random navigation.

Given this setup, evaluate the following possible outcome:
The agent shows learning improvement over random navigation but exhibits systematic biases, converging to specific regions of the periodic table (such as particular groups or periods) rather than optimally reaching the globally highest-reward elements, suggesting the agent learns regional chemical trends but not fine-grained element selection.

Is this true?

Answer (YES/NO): NO